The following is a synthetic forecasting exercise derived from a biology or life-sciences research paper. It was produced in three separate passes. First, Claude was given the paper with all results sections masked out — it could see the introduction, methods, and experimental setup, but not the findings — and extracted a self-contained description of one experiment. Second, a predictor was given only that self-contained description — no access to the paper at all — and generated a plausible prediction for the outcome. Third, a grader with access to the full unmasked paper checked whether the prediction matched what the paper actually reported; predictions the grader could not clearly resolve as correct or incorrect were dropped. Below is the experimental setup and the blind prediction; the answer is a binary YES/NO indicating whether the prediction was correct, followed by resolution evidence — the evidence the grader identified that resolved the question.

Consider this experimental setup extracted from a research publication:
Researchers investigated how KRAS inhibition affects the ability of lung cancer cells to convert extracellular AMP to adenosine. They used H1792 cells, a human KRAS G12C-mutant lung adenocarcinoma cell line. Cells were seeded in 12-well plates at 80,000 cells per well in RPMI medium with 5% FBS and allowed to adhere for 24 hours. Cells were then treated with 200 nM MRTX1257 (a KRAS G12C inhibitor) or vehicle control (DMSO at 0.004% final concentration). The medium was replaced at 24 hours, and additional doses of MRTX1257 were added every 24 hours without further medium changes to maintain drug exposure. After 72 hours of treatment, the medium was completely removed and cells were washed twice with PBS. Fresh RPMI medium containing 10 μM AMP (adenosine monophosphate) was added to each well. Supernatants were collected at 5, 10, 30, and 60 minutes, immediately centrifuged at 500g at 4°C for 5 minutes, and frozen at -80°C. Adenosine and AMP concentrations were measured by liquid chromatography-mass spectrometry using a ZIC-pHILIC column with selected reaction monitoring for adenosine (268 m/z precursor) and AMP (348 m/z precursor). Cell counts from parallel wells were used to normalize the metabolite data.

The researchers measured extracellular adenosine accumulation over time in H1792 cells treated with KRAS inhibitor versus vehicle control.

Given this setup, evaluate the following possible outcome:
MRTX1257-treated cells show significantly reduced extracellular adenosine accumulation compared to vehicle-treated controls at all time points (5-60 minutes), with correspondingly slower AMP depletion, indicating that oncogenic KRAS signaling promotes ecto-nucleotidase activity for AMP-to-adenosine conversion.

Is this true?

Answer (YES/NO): YES